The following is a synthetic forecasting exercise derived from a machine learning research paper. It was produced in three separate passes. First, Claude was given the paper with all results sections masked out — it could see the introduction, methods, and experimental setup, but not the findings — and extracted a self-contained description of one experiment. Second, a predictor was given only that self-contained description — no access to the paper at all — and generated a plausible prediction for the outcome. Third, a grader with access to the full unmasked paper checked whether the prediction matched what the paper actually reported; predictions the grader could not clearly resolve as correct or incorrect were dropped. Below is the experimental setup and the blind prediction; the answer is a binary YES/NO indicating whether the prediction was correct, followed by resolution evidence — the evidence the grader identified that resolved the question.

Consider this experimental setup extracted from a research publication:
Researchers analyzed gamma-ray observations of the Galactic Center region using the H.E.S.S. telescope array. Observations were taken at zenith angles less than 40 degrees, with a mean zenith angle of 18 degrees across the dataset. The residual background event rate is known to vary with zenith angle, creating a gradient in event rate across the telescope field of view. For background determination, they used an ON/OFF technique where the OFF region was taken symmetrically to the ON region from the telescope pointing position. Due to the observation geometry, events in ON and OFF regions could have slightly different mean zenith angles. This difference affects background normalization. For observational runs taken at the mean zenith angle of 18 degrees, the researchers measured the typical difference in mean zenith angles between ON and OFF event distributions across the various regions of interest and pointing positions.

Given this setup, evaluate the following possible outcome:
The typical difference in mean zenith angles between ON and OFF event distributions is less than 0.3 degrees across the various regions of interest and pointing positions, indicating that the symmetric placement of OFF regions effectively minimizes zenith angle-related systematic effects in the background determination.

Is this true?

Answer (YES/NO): NO